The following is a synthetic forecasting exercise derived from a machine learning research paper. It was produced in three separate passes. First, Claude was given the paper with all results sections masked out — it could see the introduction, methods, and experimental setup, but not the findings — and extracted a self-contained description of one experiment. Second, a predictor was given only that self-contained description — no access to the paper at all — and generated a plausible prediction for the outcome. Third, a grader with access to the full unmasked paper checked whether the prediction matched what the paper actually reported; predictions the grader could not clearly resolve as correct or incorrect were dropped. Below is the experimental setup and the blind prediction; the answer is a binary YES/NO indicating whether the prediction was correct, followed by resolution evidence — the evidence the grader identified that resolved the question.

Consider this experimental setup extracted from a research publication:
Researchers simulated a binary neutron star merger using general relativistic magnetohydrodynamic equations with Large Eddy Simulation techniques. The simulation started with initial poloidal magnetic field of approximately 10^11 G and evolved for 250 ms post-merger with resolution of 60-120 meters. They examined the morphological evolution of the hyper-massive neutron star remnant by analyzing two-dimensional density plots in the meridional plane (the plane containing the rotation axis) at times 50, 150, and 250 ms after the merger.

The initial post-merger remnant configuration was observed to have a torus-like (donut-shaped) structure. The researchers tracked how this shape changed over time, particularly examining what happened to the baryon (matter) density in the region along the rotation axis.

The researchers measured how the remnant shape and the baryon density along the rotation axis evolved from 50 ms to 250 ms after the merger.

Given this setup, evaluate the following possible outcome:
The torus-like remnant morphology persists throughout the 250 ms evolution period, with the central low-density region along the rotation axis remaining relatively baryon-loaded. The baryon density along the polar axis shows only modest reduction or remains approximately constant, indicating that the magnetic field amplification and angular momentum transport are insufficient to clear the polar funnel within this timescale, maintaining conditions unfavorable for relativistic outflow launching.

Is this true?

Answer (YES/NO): NO